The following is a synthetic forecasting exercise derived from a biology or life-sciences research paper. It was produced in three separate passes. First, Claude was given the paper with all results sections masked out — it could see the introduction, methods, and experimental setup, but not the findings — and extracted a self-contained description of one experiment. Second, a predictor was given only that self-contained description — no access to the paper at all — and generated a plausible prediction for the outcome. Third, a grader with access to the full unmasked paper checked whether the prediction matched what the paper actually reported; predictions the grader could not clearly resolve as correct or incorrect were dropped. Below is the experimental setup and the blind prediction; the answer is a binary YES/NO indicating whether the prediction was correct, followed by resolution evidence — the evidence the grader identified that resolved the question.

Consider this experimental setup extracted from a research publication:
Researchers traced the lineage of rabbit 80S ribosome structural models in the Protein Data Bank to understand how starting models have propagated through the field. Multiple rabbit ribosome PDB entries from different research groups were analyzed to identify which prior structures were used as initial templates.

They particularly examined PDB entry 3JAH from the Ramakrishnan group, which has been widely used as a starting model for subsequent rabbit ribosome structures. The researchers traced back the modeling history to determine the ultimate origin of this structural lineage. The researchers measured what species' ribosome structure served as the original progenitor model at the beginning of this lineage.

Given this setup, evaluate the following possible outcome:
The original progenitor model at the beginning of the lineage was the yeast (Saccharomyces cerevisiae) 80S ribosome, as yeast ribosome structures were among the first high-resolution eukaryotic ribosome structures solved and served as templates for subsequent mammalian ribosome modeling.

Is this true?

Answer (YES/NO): NO